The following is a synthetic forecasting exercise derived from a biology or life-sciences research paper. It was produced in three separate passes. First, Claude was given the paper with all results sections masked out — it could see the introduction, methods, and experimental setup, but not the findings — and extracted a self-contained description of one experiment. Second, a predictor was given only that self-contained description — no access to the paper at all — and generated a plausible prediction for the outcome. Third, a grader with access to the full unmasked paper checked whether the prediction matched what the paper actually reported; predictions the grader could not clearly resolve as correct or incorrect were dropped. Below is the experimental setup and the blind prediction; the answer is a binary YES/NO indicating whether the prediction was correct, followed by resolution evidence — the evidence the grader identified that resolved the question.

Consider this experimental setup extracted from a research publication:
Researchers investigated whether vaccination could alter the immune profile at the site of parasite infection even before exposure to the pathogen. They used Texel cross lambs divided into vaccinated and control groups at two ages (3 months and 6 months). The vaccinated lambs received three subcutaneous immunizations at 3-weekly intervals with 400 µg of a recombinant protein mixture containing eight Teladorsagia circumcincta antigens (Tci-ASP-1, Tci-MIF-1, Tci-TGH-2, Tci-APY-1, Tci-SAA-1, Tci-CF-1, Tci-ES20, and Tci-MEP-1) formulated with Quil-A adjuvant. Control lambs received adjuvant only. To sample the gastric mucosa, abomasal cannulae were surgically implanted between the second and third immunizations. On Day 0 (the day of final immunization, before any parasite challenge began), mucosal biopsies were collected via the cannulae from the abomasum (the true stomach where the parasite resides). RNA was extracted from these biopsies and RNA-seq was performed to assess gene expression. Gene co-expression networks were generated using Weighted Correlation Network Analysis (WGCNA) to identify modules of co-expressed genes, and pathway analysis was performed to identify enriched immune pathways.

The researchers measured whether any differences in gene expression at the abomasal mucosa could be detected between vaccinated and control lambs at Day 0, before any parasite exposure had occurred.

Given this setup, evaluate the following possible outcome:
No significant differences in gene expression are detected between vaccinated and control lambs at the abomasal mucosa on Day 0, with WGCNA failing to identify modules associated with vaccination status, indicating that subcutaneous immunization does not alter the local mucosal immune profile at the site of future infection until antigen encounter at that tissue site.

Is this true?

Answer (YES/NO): NO